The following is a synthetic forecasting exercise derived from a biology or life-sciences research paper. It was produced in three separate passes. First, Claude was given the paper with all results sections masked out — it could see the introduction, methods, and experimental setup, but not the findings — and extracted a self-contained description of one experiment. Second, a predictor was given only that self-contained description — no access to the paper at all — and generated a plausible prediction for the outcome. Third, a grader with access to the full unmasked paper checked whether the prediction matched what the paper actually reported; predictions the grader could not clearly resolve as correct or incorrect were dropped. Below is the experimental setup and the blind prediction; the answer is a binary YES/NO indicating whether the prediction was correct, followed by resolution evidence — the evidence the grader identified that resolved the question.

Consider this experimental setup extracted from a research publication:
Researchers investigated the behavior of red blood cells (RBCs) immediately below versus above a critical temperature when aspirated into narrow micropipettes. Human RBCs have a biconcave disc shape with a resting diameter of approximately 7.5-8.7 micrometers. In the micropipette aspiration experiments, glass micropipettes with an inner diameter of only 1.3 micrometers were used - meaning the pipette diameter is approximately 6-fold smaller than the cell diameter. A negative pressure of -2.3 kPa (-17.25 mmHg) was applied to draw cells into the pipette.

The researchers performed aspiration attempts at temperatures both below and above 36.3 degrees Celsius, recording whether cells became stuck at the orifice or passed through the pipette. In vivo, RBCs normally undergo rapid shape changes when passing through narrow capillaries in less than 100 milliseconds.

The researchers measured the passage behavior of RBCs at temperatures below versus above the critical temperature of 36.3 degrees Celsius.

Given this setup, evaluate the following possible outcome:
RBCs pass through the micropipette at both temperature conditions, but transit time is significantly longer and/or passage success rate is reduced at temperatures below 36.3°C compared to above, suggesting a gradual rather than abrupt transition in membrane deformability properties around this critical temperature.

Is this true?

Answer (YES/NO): NO